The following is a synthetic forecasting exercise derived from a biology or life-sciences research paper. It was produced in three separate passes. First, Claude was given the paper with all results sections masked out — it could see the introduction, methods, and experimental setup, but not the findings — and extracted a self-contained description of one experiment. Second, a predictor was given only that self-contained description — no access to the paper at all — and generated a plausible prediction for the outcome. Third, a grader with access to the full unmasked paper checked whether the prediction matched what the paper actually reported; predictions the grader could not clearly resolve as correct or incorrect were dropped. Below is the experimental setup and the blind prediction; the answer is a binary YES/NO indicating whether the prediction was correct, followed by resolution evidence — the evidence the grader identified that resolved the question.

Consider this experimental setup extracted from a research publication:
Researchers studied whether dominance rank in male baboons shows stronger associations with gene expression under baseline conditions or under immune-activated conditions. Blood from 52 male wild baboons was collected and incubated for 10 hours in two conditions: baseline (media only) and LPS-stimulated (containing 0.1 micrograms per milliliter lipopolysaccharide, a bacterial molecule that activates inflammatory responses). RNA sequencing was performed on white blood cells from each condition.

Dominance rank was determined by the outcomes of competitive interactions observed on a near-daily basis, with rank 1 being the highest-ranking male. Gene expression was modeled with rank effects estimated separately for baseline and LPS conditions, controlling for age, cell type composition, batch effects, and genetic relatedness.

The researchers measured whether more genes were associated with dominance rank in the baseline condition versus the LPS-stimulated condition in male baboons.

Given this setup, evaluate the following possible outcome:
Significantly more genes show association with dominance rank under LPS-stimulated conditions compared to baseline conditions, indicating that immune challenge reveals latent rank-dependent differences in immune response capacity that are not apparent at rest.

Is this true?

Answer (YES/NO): YES